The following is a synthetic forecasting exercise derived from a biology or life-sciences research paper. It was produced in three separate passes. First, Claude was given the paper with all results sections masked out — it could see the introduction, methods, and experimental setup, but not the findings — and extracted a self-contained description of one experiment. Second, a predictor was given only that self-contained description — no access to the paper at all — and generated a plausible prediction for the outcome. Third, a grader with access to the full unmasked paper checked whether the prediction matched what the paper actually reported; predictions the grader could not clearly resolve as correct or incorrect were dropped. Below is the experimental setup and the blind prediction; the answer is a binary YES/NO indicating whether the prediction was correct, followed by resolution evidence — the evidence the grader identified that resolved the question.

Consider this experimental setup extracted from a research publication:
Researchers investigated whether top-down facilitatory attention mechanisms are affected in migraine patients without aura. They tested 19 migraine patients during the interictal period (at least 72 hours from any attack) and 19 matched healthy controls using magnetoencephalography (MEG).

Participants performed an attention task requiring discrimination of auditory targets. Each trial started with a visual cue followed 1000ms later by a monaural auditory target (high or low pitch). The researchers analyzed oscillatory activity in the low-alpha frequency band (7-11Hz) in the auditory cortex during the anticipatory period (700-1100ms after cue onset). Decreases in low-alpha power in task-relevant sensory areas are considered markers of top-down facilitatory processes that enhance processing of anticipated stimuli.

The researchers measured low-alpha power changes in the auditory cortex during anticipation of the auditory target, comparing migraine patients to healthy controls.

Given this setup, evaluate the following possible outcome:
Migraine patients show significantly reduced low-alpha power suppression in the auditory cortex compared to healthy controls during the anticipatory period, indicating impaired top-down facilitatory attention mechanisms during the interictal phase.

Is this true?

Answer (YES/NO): NO